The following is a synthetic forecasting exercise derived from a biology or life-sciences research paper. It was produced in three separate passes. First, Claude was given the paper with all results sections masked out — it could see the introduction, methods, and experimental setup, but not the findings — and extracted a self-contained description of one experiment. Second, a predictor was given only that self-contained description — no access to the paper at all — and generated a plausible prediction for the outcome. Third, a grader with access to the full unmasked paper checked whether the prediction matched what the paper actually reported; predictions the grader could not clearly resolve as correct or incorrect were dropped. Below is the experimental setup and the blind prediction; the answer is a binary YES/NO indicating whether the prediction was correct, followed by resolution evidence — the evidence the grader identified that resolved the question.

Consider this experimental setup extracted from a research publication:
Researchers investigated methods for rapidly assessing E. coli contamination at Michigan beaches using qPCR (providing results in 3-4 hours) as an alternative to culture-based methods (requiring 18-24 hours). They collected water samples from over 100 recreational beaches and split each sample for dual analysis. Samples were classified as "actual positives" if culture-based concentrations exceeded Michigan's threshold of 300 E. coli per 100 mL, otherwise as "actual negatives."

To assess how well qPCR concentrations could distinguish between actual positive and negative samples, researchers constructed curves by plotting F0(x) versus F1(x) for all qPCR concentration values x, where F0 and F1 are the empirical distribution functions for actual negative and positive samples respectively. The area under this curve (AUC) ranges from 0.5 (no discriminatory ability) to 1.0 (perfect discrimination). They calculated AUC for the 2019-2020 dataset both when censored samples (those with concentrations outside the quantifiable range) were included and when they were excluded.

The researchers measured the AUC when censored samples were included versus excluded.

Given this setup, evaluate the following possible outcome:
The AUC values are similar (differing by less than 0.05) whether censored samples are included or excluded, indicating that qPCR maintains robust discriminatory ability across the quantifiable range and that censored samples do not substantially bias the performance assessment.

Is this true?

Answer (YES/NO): NO